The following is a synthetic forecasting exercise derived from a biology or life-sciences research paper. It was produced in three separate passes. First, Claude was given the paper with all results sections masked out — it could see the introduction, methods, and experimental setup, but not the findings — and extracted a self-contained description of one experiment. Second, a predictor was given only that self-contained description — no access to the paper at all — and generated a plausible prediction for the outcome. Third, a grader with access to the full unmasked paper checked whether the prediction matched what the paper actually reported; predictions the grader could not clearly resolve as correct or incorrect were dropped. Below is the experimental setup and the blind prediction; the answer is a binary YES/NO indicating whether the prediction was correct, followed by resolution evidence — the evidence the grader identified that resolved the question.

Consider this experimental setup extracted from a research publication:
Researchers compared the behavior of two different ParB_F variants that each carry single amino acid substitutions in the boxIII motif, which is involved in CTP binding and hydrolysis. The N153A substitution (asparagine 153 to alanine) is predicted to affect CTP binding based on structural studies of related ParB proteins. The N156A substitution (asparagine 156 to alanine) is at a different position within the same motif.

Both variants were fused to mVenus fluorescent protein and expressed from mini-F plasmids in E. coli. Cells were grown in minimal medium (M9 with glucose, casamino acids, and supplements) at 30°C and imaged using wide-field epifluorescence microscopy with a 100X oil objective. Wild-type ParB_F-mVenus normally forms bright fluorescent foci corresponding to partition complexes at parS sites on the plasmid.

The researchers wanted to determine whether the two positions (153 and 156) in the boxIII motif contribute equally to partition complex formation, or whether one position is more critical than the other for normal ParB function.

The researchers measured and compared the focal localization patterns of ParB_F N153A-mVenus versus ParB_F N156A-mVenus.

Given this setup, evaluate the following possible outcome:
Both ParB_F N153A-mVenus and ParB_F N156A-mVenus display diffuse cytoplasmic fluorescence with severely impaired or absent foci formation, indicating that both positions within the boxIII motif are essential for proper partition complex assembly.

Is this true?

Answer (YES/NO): NO